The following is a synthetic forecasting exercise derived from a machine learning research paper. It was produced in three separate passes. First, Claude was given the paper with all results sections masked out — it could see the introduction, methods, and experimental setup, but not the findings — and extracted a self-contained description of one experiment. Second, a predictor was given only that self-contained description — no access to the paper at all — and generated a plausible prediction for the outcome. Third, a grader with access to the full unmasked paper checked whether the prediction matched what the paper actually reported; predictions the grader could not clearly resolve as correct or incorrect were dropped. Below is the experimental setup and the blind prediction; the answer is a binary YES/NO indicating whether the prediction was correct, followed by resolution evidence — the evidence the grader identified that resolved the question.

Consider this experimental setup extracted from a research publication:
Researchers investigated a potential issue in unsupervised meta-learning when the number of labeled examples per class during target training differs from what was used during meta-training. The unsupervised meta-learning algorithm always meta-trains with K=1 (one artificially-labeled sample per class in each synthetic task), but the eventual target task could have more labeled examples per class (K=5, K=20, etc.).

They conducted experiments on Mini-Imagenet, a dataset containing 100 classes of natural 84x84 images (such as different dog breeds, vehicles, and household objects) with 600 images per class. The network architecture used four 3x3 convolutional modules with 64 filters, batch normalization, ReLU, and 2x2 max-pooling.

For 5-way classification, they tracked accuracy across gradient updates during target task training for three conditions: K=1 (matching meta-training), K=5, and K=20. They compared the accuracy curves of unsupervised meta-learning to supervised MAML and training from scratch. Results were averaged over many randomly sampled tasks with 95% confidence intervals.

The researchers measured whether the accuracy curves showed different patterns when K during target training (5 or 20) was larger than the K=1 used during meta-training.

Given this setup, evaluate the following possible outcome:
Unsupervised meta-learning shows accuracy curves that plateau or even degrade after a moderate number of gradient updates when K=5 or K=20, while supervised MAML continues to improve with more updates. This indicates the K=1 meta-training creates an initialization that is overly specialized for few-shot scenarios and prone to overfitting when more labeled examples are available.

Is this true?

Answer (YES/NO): NO